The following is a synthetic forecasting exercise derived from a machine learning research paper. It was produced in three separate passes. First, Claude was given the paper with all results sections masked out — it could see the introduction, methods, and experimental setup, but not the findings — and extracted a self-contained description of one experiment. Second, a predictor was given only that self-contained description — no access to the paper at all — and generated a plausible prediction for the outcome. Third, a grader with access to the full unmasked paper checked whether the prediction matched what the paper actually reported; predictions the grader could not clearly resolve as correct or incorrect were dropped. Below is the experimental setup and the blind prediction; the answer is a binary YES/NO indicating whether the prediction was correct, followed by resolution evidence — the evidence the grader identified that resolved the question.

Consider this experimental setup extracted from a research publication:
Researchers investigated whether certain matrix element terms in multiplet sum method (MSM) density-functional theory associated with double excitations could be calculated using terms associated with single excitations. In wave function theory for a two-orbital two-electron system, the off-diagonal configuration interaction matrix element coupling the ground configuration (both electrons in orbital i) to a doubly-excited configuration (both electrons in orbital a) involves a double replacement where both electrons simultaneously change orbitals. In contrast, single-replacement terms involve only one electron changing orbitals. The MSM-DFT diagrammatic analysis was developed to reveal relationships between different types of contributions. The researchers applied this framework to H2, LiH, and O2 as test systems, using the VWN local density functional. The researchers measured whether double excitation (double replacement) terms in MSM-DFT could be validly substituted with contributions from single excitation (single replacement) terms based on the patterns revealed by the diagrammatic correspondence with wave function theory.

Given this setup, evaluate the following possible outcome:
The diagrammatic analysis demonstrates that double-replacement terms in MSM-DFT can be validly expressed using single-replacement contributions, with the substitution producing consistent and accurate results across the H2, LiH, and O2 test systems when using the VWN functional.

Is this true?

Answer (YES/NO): NO